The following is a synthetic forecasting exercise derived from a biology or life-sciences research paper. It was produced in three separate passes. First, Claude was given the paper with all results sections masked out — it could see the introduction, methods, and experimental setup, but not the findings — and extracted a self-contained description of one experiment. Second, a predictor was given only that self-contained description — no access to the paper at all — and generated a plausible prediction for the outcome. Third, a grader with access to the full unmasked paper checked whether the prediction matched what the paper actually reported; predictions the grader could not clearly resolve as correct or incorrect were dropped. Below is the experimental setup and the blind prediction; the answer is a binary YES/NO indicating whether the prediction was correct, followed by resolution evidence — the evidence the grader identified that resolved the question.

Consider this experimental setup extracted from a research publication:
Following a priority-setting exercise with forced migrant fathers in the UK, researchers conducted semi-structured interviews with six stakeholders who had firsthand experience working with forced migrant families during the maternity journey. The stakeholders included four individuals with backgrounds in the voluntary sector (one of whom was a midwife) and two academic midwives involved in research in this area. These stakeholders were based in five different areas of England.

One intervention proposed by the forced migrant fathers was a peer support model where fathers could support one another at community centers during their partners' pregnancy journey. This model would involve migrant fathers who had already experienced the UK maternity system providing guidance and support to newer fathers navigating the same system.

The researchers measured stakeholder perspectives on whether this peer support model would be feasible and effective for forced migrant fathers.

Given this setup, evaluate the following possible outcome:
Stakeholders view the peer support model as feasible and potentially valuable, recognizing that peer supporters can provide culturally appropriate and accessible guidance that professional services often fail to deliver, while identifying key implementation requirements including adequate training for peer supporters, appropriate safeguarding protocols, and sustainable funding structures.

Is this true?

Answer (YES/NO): NO